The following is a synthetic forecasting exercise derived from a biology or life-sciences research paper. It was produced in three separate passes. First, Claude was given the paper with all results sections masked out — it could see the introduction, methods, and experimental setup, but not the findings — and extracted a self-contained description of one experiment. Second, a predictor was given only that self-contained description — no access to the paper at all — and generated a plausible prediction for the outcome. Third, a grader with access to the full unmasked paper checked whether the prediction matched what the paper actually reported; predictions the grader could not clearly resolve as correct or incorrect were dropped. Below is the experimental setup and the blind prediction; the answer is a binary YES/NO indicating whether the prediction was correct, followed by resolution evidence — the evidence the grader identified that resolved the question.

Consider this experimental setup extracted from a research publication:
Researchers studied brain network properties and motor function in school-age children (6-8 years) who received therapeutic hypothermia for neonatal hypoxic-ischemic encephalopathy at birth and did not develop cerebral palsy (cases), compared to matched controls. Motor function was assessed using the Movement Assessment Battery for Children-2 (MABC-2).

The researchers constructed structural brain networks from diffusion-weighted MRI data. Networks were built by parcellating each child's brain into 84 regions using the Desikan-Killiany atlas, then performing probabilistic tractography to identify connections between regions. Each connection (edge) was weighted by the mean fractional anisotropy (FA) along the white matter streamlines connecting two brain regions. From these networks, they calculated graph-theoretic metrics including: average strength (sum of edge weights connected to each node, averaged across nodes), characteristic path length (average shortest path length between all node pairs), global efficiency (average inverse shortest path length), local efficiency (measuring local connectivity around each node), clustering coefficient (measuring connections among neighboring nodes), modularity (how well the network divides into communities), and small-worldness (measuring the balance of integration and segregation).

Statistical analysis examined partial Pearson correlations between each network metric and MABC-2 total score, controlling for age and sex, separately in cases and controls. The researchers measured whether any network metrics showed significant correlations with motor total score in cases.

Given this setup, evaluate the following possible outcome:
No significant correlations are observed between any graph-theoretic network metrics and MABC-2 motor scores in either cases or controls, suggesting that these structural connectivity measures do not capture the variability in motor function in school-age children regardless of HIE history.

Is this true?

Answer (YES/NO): NO